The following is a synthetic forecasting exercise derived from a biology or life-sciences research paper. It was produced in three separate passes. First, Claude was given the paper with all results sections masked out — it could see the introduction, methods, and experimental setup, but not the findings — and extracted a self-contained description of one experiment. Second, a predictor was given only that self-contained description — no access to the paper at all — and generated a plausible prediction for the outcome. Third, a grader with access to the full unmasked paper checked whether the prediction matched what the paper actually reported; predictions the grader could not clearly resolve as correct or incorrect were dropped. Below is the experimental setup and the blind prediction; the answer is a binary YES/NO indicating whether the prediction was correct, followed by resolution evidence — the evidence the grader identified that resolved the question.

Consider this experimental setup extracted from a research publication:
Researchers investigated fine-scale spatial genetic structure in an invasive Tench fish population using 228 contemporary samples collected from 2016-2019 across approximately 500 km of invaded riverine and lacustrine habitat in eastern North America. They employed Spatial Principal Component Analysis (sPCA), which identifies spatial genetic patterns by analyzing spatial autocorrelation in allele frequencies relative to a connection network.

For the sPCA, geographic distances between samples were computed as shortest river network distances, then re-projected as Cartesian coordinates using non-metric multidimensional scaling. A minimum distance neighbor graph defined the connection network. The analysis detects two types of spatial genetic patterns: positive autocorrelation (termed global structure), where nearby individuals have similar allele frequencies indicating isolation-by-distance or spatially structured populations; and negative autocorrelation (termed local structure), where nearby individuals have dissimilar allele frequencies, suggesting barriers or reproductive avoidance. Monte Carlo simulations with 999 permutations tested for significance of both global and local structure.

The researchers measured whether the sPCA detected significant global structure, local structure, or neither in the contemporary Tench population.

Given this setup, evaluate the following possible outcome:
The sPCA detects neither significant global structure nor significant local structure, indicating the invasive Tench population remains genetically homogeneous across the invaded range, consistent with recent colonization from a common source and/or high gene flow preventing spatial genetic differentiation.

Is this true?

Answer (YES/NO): NO